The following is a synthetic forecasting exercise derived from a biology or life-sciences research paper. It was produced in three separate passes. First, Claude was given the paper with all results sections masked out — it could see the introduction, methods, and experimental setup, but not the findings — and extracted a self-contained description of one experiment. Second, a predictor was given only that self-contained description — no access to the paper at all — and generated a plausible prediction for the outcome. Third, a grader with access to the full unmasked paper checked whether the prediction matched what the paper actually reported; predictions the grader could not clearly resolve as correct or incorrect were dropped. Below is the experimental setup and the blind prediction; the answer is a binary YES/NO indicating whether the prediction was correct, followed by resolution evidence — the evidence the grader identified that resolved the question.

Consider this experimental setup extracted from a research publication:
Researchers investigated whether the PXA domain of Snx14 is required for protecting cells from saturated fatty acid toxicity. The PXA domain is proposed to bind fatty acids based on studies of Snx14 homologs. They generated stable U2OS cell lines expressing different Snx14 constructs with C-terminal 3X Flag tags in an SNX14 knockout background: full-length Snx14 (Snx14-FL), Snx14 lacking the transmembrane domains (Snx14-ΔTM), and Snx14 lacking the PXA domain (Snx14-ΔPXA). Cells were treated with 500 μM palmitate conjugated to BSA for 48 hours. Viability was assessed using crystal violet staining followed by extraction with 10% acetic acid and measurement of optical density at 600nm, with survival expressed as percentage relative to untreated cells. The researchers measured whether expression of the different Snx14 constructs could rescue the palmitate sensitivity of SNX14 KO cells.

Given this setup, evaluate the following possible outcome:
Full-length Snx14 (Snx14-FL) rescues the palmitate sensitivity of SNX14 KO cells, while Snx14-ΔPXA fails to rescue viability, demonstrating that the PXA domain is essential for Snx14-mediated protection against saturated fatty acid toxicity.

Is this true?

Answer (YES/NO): YES